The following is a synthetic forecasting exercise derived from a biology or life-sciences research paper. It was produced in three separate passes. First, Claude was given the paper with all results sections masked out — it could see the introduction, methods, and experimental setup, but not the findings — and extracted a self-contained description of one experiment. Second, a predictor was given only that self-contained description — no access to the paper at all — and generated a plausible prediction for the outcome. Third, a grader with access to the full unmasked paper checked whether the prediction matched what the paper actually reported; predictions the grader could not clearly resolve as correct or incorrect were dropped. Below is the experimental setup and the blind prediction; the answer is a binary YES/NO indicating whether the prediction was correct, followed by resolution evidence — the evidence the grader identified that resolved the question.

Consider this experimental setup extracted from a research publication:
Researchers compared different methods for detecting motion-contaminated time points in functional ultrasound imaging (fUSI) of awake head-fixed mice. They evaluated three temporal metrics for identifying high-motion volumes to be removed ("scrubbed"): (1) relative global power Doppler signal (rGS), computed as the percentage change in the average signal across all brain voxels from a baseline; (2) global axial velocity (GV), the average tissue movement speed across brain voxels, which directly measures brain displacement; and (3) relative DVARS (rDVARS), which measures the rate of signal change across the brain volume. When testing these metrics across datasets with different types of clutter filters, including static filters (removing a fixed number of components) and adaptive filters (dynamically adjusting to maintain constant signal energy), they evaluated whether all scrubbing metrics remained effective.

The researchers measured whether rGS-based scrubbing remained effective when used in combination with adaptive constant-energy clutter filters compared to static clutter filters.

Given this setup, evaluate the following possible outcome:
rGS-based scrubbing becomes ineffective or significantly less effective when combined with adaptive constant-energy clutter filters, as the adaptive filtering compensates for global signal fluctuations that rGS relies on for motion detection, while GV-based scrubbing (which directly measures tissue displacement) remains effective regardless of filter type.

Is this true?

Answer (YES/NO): YES